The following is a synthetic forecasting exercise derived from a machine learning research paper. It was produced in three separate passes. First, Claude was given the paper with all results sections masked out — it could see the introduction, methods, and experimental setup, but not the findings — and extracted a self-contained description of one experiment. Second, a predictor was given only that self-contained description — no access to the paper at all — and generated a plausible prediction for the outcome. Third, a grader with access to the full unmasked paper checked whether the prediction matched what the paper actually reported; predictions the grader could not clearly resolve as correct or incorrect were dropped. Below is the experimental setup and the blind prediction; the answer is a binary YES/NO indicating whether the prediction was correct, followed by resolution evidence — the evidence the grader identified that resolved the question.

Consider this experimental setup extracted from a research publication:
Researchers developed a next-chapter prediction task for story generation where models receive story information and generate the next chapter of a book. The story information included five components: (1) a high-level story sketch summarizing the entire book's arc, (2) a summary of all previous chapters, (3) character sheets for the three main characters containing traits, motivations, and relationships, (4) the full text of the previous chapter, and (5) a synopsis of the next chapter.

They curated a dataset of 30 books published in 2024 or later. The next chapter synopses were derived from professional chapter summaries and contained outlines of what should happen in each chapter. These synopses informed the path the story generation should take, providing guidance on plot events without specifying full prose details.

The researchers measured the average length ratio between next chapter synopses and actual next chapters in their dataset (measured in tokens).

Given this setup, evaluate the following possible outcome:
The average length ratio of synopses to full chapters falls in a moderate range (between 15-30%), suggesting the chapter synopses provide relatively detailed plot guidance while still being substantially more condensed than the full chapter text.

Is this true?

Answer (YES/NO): NO